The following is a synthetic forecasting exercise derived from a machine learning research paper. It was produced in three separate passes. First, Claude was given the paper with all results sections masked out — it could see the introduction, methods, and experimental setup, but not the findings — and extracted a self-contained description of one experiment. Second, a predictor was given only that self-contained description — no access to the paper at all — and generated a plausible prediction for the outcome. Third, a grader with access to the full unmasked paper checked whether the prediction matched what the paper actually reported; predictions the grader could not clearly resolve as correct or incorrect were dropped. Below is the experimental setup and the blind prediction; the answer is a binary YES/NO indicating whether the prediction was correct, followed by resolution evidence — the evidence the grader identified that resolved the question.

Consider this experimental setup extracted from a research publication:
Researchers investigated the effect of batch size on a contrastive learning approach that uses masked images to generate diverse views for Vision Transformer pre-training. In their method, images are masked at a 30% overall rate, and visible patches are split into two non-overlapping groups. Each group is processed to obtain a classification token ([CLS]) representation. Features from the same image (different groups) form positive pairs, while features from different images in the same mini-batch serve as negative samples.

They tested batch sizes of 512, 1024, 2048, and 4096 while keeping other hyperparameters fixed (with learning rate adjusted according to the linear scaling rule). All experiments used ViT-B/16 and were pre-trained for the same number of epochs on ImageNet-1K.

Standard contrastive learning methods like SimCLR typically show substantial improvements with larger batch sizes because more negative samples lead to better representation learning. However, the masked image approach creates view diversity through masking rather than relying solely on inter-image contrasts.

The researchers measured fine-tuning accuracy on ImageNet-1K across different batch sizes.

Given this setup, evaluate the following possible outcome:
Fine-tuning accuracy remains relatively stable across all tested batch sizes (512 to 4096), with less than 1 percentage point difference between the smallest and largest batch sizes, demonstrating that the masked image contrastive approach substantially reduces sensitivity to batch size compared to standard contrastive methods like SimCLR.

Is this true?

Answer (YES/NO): NO